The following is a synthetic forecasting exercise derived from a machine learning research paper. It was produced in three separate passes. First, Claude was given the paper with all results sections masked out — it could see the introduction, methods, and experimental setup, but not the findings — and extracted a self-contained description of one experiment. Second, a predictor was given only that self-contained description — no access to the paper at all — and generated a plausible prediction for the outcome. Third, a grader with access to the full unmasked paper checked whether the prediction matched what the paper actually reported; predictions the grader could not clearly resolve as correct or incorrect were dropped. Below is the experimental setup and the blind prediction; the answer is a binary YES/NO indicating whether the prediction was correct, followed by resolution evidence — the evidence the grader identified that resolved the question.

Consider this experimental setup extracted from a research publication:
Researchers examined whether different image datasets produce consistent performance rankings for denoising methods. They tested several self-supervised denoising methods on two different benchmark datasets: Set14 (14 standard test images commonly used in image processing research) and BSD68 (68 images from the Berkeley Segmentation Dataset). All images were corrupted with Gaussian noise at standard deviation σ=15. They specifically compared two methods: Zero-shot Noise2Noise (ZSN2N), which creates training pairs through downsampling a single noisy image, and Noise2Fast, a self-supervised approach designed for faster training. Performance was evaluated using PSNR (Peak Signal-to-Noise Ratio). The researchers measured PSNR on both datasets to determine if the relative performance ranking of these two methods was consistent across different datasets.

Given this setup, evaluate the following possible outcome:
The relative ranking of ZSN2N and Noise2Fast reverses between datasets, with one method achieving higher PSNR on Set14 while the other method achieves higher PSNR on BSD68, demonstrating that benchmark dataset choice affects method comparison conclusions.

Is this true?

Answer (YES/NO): NO